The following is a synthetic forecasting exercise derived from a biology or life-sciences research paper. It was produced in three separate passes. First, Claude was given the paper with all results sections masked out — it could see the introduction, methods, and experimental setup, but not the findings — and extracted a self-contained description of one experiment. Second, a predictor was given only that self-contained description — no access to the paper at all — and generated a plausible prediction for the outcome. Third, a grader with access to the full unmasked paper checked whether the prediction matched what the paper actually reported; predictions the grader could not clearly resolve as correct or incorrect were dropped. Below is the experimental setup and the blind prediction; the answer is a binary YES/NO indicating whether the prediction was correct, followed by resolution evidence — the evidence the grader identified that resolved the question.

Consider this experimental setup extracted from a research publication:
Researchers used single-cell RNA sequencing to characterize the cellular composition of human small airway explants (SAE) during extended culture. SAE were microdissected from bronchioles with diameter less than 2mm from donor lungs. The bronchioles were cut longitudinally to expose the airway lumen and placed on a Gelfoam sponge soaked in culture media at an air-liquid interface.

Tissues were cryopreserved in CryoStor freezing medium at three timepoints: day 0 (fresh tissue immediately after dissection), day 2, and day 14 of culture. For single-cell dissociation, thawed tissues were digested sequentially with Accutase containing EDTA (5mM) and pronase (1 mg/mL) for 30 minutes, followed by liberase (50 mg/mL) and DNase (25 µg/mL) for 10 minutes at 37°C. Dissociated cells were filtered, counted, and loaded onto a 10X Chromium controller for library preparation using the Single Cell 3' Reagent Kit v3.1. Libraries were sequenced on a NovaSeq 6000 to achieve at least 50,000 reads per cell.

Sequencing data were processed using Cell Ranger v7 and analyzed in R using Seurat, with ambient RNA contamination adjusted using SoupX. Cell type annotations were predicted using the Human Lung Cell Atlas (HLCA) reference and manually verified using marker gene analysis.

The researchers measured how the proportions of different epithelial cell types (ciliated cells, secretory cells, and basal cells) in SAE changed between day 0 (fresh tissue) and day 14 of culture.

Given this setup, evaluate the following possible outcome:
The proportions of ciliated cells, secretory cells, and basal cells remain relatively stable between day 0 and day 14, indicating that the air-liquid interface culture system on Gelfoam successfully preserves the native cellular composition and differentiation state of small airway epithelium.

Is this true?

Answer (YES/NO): NO